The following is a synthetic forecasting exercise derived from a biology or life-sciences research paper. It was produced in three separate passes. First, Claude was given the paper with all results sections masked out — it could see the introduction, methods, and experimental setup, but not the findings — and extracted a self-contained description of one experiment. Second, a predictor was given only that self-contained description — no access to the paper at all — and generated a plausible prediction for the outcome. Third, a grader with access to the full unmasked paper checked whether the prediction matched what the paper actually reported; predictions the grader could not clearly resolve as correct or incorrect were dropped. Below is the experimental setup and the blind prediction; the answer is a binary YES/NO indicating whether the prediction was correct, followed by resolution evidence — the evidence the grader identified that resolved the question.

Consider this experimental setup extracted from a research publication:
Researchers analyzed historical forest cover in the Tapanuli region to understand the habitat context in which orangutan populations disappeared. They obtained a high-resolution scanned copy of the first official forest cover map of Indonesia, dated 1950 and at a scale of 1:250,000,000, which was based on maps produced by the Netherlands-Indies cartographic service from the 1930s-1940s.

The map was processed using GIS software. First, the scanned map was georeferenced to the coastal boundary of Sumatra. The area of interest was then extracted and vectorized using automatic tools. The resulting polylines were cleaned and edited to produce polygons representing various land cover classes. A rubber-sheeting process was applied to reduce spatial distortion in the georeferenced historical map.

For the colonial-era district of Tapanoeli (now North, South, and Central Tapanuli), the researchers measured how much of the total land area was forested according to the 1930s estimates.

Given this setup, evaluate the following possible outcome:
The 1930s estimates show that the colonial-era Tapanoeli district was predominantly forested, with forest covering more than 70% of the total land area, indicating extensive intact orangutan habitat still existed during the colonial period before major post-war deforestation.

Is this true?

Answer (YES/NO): NO